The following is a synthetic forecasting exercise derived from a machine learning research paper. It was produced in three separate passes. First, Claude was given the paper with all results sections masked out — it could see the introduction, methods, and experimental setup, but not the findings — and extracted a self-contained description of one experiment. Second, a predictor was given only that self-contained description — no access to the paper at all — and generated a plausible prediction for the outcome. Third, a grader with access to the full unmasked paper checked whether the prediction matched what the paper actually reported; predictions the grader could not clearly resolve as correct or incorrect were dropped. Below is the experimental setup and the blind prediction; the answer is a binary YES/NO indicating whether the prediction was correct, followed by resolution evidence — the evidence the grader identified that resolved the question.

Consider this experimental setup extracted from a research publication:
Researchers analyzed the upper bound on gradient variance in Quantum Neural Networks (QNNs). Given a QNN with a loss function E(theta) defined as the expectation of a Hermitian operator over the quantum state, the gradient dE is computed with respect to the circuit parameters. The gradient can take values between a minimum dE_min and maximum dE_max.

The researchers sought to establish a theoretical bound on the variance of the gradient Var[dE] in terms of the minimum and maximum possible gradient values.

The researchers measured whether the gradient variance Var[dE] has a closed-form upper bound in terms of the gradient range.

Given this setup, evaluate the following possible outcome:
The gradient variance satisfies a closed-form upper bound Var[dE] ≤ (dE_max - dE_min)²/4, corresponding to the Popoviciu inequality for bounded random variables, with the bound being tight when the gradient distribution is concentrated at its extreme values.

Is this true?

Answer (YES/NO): NO